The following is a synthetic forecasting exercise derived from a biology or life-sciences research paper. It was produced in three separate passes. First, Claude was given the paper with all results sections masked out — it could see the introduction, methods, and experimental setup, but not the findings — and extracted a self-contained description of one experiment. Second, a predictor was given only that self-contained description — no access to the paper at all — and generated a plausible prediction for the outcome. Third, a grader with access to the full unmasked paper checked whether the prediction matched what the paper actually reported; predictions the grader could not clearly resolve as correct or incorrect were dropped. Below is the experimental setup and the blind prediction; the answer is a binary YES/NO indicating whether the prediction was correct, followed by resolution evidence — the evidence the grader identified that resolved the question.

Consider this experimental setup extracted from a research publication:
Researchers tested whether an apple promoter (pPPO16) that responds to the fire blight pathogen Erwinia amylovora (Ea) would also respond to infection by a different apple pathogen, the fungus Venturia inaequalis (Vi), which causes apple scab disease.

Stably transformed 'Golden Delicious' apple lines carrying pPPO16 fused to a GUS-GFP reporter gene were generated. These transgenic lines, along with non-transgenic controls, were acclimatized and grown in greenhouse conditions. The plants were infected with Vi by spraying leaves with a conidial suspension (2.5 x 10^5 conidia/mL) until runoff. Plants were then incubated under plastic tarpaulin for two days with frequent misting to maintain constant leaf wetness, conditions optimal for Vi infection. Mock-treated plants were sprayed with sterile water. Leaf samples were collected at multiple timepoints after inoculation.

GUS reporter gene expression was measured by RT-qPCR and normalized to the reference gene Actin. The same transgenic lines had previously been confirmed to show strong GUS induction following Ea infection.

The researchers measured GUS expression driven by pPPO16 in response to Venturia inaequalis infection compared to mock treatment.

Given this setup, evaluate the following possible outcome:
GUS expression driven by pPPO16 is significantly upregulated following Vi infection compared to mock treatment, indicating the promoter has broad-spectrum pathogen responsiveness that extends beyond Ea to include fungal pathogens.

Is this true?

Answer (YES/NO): YES